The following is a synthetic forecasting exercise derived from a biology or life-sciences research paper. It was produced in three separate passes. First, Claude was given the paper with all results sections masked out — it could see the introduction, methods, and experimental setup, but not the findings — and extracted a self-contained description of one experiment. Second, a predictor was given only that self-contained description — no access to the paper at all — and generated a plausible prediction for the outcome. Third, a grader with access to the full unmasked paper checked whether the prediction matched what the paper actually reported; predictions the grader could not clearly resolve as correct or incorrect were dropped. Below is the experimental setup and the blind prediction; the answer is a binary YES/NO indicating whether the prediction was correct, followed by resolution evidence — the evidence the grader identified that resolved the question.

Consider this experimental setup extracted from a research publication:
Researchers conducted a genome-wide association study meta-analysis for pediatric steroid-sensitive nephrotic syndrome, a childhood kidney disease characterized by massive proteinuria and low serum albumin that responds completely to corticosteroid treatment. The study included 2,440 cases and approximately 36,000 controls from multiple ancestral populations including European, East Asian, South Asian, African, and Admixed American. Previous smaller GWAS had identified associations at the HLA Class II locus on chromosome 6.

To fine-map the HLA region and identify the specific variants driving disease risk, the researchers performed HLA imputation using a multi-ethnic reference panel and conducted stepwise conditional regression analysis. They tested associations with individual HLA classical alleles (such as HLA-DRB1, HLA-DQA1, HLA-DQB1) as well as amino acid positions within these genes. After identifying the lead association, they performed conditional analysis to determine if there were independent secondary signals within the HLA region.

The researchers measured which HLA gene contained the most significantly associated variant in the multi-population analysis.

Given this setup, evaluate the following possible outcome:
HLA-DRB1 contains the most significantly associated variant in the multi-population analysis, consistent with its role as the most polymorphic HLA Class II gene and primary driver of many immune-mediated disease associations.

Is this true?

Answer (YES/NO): NO